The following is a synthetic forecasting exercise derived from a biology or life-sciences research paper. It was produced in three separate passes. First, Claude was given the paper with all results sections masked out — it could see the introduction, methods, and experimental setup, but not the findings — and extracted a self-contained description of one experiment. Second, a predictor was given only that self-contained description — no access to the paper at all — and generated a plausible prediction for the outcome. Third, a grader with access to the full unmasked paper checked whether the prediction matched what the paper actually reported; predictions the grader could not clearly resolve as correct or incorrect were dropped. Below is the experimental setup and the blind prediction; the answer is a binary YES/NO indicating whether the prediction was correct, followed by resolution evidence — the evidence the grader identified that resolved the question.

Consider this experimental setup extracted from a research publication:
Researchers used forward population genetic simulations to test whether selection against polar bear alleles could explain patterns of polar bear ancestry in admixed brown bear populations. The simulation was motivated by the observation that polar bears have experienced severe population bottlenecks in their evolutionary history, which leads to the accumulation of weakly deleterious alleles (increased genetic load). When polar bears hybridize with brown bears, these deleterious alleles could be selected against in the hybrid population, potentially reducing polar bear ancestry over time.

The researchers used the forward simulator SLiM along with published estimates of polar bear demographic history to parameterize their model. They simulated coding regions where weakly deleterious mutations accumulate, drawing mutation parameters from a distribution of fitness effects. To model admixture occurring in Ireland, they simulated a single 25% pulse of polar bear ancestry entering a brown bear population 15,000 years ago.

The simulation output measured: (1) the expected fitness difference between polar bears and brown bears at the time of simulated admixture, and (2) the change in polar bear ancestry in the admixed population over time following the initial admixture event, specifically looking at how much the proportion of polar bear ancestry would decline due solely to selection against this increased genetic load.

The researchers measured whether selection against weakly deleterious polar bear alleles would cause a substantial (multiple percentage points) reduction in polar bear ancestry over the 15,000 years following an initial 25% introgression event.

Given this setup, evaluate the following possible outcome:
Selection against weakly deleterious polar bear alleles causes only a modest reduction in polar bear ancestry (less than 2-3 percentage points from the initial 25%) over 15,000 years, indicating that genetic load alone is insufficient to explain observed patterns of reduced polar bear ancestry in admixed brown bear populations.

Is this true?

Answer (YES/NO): YES